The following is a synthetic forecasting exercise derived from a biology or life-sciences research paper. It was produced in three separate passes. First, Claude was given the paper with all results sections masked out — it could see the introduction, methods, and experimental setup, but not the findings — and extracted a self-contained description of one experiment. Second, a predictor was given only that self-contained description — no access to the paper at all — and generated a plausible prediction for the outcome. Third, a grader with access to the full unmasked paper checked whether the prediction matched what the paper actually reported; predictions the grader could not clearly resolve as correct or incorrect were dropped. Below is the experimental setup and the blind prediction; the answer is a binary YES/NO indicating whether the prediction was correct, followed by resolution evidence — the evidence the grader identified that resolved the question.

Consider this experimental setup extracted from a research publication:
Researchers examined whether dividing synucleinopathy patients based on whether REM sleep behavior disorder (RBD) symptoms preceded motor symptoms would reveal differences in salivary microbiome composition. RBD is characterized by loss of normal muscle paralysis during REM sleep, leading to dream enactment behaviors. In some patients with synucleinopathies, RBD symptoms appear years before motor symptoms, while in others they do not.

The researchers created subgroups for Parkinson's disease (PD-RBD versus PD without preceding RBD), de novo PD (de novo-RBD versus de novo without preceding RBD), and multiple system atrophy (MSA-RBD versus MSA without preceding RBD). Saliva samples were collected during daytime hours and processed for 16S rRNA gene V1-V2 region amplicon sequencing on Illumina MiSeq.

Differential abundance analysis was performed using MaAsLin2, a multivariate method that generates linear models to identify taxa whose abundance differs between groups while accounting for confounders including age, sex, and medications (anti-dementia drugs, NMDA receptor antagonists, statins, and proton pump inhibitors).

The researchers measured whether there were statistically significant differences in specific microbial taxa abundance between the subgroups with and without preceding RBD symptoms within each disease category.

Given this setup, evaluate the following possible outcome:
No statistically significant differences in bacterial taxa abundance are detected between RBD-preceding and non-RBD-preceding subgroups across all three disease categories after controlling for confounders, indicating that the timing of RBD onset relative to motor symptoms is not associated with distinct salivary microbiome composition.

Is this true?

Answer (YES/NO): YES